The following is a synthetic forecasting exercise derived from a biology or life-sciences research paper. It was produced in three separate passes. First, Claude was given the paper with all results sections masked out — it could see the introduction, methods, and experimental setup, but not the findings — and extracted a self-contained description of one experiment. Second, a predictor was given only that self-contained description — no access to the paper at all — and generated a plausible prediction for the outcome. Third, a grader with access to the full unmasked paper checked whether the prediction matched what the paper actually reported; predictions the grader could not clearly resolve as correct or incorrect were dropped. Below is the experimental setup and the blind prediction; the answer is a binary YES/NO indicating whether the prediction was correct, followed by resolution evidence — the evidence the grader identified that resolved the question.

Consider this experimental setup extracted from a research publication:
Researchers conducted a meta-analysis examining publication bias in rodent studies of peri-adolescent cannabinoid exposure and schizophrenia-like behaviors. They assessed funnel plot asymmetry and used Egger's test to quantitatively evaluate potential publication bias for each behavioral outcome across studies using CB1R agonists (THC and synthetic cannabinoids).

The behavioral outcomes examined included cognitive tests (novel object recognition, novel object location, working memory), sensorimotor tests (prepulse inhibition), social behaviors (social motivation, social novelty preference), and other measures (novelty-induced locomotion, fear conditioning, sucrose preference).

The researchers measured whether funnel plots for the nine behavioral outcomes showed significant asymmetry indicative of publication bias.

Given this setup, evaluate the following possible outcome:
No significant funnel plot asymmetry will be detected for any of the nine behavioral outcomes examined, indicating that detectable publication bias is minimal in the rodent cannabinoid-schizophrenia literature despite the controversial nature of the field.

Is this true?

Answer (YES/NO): NO